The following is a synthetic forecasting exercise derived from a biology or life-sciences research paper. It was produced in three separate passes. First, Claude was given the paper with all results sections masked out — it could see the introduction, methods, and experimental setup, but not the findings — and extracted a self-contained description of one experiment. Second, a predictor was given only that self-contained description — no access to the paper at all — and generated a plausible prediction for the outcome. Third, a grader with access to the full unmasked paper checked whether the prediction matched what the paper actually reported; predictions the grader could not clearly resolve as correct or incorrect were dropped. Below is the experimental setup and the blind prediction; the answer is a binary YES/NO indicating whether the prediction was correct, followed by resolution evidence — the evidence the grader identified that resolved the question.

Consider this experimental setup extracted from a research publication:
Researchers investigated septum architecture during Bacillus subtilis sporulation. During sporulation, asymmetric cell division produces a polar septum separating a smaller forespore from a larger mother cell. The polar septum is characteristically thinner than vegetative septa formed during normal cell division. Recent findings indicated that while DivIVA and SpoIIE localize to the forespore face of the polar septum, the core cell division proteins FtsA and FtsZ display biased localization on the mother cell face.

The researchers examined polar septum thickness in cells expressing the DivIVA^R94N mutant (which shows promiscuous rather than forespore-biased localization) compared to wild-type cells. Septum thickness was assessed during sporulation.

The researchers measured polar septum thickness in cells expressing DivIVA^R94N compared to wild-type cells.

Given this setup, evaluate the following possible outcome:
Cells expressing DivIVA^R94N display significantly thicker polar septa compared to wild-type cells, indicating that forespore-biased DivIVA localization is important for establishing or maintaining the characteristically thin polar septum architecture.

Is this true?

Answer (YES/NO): YES